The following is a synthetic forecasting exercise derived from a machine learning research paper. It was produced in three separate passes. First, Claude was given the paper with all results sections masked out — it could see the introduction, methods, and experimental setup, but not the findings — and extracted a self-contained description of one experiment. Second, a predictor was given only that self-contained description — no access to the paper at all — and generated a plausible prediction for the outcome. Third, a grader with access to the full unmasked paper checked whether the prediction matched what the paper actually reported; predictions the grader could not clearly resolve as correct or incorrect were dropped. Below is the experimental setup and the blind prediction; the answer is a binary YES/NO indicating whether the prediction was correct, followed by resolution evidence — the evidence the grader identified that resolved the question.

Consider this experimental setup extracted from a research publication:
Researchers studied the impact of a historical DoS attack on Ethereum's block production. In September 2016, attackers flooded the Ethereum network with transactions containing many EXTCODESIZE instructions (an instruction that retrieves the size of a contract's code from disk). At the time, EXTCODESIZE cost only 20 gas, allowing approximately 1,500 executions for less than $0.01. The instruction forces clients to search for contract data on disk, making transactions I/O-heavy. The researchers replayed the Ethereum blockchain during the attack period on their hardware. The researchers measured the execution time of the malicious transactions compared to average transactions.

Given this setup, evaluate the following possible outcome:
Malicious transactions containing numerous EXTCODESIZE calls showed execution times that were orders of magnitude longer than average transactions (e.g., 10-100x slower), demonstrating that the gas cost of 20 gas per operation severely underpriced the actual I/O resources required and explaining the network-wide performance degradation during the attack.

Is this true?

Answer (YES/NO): NO